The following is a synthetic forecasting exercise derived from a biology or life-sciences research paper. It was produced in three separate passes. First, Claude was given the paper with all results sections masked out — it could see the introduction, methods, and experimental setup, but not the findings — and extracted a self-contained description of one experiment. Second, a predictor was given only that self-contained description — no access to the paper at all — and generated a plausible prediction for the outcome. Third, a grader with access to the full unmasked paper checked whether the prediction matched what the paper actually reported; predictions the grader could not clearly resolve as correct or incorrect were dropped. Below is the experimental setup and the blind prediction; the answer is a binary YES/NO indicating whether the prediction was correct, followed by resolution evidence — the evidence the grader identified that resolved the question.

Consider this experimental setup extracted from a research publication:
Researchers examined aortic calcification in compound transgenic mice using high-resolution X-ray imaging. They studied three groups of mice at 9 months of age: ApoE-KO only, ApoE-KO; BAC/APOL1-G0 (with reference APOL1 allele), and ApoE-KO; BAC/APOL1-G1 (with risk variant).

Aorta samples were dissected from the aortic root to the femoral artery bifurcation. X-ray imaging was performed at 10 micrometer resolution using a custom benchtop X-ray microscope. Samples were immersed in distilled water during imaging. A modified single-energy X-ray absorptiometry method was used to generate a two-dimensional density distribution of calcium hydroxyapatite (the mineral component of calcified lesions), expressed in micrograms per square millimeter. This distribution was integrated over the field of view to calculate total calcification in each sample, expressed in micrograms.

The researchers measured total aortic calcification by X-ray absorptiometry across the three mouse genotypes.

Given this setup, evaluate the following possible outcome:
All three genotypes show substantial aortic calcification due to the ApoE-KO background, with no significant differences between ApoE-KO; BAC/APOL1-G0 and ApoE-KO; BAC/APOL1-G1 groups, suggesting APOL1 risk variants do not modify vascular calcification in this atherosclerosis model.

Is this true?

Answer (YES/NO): YES